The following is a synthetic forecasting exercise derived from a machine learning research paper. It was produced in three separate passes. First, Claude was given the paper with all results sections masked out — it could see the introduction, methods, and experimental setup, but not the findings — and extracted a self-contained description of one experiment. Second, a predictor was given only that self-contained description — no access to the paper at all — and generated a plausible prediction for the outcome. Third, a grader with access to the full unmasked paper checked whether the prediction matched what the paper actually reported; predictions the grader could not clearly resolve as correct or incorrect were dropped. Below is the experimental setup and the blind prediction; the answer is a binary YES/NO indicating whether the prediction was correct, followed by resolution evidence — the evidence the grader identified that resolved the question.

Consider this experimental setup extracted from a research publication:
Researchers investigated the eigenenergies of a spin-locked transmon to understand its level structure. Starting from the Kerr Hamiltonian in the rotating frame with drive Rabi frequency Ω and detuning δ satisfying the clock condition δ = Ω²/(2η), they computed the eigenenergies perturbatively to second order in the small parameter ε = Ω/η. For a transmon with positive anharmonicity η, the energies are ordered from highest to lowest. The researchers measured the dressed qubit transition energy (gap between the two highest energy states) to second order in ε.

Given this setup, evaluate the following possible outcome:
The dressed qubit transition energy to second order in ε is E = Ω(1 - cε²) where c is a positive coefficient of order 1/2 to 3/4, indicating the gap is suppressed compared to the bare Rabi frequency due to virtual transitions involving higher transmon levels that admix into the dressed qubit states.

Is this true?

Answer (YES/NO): NO